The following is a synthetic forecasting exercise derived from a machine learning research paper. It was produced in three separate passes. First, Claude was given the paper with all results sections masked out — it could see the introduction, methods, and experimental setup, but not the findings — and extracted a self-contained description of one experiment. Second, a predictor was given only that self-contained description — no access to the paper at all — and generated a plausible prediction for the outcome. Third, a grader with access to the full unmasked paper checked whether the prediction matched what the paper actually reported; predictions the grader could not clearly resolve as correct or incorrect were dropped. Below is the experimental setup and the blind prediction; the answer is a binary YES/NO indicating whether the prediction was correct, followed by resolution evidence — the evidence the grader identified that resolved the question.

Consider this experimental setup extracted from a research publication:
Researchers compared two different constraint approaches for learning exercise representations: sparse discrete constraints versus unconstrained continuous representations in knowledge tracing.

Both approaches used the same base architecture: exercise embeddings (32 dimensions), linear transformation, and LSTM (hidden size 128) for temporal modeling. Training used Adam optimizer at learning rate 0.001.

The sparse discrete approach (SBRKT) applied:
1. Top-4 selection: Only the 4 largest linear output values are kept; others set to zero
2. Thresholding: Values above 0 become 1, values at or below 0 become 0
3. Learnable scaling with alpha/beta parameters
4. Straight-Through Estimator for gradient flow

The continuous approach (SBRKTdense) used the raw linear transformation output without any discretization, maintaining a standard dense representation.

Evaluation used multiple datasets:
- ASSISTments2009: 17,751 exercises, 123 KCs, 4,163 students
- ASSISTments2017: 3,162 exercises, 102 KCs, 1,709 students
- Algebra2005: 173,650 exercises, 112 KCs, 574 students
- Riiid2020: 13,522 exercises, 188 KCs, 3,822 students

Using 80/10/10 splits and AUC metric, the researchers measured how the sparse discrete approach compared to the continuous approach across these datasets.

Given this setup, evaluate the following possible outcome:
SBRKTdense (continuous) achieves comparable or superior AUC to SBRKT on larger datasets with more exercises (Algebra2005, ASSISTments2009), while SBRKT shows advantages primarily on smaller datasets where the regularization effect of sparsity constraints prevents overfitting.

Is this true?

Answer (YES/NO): NO